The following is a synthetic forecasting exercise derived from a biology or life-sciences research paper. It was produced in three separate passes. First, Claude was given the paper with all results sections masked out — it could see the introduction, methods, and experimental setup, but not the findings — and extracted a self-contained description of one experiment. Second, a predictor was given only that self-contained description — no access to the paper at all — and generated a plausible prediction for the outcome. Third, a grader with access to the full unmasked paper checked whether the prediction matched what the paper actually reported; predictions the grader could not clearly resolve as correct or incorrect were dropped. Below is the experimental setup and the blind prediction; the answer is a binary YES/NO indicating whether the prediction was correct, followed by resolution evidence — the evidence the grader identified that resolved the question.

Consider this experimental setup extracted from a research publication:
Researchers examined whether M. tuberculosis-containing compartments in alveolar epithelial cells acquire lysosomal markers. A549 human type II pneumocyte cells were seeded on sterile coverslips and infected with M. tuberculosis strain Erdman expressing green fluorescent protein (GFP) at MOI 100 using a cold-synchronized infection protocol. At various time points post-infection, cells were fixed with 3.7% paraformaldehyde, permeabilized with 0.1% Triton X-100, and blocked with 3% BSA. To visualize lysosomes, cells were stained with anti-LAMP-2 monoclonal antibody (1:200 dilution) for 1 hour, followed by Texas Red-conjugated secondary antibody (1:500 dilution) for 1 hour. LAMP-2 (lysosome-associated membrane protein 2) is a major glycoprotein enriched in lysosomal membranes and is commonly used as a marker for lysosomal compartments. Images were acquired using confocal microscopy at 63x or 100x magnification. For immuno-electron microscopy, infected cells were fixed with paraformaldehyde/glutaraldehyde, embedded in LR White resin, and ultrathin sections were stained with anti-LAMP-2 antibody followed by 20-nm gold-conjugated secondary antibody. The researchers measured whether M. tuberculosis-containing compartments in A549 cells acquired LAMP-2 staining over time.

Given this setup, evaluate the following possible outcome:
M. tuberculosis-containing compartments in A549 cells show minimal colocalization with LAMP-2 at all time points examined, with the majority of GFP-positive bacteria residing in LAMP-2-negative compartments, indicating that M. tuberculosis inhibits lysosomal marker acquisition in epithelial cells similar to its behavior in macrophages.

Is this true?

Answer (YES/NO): YES